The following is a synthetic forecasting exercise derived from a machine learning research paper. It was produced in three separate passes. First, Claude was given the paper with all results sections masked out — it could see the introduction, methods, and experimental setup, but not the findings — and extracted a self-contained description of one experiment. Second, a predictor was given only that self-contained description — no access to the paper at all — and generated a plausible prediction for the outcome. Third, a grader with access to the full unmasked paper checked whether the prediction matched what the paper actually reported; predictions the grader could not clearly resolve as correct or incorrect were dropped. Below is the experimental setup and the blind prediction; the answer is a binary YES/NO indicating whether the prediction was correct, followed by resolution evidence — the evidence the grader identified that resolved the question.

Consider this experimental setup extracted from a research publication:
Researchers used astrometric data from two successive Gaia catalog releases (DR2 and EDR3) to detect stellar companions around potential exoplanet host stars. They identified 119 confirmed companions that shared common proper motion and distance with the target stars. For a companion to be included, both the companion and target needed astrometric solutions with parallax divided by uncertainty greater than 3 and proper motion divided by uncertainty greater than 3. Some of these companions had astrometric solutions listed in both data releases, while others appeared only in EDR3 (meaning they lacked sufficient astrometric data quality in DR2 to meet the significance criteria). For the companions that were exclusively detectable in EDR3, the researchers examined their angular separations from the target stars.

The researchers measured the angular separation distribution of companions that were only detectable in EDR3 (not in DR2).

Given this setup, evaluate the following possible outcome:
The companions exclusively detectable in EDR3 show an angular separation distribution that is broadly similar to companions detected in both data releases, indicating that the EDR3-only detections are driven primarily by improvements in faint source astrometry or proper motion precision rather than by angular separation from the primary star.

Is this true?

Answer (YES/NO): NO